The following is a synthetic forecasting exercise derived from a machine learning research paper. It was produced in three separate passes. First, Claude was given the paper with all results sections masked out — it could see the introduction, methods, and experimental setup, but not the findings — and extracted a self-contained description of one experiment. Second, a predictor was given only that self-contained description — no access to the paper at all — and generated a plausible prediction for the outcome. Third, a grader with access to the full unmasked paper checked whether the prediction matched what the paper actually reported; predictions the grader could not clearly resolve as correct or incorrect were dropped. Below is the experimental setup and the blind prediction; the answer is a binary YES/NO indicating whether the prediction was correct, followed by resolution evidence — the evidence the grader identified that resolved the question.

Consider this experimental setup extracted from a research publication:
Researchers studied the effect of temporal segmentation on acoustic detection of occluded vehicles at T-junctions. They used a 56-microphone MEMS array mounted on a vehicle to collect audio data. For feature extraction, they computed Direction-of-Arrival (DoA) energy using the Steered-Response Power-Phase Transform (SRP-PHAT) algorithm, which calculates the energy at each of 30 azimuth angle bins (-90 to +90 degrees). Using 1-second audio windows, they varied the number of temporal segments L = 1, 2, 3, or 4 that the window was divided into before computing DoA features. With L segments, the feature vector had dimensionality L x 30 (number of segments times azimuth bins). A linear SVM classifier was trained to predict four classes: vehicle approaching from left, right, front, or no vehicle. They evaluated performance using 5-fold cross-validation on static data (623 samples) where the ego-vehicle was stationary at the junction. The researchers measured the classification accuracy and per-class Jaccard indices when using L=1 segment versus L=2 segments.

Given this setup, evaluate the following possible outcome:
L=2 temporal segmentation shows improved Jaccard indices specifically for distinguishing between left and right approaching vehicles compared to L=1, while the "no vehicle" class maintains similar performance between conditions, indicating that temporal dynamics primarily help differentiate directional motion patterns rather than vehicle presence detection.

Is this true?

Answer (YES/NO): NO